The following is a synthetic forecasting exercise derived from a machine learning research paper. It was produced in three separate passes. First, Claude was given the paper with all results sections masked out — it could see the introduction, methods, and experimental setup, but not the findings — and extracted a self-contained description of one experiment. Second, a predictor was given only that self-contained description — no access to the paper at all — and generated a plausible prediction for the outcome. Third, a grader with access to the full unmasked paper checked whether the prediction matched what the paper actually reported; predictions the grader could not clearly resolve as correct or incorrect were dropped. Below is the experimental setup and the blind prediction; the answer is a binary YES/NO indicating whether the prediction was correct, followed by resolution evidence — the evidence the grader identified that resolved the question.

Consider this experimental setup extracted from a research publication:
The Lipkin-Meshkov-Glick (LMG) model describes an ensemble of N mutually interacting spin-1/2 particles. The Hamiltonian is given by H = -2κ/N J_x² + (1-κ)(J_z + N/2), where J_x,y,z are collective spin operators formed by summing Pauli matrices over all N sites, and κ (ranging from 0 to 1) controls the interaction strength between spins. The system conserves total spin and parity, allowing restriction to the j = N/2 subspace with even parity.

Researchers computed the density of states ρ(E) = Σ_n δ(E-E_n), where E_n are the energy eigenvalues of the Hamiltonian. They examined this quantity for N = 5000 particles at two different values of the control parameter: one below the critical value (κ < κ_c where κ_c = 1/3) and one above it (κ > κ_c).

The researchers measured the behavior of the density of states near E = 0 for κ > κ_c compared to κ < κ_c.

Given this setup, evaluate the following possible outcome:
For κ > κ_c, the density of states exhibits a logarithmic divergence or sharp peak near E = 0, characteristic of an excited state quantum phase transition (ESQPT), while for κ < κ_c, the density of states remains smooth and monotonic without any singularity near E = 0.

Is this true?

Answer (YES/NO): YES